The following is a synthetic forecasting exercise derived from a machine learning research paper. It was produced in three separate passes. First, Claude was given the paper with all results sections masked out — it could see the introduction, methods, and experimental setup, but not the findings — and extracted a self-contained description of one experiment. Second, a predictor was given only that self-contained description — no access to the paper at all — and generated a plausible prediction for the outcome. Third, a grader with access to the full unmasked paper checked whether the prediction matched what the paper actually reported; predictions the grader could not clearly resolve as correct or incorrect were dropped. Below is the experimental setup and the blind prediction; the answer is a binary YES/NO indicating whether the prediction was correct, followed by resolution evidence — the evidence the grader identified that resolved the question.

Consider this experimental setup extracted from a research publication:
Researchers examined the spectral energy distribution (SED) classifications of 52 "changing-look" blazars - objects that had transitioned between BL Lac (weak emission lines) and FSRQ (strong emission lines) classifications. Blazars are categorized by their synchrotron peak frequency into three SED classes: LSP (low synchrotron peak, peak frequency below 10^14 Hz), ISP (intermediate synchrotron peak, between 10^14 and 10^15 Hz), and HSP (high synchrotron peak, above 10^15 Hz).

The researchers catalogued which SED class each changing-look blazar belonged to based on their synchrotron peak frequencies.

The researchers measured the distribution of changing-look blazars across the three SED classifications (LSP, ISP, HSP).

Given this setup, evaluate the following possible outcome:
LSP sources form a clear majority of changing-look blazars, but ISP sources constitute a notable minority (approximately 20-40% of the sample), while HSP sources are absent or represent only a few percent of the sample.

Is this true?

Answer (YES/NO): NO